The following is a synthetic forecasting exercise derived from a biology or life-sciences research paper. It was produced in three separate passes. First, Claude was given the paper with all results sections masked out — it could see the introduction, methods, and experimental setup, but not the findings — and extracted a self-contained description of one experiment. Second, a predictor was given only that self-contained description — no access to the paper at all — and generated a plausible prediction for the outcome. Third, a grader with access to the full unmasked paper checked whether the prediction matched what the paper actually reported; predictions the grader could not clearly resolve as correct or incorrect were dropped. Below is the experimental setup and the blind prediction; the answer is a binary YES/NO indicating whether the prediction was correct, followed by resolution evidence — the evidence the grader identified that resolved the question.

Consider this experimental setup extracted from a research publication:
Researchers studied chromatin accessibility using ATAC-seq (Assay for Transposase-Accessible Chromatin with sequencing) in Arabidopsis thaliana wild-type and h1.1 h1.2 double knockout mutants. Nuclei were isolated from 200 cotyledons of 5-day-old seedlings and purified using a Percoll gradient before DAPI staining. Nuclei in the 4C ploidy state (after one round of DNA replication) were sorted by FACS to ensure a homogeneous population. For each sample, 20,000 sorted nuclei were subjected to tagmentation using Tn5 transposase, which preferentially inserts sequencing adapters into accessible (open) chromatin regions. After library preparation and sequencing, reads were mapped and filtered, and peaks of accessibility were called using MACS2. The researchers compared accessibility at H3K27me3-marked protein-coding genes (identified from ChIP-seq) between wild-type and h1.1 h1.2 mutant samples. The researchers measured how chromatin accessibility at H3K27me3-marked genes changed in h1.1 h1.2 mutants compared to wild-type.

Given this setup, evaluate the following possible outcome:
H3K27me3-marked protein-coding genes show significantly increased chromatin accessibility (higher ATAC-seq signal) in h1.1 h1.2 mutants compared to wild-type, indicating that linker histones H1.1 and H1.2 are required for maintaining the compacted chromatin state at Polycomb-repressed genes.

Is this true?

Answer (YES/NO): NO